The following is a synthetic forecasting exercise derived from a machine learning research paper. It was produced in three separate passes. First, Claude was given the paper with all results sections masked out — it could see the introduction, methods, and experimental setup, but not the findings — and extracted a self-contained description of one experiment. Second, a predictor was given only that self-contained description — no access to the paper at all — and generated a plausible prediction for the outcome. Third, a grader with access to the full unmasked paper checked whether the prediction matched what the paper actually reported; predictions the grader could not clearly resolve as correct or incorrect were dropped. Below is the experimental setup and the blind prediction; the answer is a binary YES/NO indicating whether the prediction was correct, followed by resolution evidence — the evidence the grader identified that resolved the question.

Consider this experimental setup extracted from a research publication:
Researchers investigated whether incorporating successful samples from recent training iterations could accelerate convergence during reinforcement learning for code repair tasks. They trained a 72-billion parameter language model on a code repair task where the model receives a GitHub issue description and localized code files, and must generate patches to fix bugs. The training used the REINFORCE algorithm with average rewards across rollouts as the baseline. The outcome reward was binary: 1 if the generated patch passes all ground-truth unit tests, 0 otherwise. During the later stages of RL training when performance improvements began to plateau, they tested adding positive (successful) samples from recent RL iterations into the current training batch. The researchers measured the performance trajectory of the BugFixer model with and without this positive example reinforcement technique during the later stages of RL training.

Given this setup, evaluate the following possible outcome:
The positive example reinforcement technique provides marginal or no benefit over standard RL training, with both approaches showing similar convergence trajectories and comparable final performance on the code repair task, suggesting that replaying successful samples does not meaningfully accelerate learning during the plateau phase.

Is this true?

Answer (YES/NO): NO